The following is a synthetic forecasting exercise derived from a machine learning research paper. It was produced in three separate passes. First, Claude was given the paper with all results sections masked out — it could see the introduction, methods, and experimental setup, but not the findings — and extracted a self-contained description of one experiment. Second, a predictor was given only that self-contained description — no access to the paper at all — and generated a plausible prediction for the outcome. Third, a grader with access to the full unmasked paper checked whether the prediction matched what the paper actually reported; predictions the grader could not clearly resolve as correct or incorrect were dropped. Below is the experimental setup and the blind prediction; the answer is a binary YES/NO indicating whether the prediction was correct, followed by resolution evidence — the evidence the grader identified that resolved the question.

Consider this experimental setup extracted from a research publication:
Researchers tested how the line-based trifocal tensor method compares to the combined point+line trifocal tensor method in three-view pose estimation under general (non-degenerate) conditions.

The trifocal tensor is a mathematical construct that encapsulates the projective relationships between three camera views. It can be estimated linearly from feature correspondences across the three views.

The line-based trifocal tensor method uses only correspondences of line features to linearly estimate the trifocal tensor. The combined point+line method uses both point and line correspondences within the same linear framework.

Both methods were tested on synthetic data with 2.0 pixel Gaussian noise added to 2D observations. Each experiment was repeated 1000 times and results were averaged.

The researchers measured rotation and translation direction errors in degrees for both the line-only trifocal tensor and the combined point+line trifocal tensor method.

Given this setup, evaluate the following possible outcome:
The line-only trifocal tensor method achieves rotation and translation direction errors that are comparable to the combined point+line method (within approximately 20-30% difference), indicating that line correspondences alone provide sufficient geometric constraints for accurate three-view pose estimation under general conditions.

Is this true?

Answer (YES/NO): NO